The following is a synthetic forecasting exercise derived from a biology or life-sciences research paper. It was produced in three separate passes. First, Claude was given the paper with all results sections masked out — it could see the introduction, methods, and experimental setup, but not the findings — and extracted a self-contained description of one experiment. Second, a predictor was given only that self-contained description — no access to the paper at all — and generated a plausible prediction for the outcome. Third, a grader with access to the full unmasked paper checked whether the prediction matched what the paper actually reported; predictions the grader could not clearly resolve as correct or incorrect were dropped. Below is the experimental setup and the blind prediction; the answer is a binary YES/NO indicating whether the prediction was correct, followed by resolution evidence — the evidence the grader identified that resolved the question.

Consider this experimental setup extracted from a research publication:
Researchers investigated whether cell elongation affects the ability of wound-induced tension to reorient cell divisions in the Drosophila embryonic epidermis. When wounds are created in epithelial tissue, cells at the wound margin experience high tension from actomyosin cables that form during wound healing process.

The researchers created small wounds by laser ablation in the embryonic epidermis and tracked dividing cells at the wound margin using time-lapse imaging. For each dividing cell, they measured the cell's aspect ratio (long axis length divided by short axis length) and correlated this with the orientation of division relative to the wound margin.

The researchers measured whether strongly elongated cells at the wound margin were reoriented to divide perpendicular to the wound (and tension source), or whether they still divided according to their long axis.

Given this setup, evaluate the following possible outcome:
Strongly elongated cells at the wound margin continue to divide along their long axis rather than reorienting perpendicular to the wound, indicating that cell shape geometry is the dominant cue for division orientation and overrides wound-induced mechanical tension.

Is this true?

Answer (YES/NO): YES